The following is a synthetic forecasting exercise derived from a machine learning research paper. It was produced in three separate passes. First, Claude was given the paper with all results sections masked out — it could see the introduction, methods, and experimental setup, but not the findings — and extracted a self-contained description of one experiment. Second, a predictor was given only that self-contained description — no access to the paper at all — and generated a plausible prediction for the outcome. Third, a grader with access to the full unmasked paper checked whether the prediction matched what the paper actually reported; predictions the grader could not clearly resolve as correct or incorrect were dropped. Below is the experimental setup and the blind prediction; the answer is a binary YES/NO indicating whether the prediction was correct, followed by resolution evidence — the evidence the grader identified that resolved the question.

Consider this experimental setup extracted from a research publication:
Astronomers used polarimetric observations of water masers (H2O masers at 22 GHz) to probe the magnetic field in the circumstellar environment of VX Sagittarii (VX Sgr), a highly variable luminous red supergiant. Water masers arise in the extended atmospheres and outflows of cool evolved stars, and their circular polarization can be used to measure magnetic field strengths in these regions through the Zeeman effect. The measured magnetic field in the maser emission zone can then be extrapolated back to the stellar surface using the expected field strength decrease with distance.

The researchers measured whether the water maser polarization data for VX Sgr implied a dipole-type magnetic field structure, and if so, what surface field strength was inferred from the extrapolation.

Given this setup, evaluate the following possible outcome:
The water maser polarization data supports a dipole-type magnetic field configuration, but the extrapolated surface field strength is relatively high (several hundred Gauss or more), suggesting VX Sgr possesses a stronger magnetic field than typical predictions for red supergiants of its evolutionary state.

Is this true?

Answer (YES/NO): YES